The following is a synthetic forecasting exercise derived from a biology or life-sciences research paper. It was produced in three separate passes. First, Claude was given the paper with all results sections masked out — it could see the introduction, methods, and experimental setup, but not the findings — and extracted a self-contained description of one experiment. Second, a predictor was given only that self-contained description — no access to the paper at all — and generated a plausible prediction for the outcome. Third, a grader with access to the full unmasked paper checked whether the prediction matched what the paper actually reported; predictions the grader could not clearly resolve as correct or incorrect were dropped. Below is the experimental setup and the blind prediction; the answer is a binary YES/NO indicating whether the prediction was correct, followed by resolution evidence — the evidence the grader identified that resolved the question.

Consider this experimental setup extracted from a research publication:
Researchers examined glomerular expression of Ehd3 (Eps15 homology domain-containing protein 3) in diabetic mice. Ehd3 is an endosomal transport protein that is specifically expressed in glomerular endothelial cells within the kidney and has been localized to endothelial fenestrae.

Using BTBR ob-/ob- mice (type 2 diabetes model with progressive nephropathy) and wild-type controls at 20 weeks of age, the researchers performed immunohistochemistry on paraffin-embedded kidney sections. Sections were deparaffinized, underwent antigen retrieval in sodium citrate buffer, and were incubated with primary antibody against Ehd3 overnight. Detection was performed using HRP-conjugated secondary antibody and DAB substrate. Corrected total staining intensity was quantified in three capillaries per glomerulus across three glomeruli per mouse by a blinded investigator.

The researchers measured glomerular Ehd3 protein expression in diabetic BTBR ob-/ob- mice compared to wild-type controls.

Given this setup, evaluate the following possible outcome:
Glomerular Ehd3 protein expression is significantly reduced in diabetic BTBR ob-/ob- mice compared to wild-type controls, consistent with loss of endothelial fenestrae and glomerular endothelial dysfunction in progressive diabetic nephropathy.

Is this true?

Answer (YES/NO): YES